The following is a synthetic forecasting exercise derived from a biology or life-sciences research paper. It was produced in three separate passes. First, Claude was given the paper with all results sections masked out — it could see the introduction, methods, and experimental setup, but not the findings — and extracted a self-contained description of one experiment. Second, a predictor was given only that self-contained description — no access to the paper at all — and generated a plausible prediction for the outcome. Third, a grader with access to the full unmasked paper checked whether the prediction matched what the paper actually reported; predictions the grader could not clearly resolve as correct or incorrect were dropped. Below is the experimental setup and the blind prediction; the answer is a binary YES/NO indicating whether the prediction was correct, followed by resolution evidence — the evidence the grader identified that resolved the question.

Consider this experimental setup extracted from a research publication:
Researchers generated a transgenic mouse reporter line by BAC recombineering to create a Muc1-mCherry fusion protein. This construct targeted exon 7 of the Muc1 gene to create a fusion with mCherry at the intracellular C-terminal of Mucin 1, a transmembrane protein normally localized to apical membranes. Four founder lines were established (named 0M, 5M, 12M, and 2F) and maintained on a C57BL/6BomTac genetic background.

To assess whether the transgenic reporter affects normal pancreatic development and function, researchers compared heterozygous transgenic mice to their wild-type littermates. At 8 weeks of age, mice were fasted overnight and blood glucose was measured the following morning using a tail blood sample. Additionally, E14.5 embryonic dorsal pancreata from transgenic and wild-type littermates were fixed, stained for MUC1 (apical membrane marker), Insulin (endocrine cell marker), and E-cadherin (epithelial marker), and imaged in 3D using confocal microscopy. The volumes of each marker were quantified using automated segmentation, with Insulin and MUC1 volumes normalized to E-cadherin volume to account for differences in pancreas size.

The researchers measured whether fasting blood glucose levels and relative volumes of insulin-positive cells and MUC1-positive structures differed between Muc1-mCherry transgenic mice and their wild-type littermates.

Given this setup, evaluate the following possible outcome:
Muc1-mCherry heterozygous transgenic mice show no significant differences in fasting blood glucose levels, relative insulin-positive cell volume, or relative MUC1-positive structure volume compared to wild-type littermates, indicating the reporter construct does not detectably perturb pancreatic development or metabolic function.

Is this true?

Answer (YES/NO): YES